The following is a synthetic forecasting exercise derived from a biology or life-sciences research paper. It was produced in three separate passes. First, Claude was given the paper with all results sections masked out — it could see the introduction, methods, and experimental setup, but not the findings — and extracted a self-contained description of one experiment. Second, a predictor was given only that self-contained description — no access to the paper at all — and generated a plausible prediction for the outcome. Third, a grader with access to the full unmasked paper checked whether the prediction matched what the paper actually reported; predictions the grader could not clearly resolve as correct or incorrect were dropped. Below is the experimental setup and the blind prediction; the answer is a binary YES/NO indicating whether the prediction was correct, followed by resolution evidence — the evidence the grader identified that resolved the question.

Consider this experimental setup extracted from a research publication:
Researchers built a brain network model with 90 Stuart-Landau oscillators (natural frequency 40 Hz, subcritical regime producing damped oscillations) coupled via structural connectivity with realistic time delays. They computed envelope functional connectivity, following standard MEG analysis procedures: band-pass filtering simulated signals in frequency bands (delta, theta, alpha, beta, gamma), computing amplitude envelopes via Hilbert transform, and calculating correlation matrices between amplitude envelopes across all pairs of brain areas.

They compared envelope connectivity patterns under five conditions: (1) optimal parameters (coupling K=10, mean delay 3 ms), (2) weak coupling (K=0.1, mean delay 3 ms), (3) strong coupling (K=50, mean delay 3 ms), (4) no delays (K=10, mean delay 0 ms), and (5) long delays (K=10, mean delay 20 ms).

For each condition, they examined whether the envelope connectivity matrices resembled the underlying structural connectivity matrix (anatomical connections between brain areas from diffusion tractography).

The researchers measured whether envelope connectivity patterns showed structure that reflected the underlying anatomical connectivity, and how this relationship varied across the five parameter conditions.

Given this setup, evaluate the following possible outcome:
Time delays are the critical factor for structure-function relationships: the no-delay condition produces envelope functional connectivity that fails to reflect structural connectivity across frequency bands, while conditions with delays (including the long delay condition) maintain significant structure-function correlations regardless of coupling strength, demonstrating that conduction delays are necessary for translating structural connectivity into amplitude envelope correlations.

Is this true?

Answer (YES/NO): NO